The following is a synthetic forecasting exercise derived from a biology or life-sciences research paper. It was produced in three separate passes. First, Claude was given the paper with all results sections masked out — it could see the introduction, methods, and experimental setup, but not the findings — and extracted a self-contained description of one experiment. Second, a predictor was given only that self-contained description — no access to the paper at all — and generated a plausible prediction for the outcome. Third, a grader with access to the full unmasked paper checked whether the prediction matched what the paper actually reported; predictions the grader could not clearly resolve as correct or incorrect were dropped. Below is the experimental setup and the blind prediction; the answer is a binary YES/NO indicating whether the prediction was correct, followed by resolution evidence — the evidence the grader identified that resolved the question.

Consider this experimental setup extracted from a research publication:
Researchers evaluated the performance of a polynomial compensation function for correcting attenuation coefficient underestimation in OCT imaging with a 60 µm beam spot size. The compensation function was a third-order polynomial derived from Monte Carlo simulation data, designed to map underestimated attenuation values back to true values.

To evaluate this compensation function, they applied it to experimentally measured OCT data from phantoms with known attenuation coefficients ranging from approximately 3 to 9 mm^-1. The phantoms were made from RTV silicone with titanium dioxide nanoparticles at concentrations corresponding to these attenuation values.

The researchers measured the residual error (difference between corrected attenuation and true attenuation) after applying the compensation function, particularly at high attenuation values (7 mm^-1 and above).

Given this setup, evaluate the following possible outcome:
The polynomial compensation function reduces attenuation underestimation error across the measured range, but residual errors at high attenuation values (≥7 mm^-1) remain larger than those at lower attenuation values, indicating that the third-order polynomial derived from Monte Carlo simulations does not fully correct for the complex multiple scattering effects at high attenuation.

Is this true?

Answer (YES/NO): YES